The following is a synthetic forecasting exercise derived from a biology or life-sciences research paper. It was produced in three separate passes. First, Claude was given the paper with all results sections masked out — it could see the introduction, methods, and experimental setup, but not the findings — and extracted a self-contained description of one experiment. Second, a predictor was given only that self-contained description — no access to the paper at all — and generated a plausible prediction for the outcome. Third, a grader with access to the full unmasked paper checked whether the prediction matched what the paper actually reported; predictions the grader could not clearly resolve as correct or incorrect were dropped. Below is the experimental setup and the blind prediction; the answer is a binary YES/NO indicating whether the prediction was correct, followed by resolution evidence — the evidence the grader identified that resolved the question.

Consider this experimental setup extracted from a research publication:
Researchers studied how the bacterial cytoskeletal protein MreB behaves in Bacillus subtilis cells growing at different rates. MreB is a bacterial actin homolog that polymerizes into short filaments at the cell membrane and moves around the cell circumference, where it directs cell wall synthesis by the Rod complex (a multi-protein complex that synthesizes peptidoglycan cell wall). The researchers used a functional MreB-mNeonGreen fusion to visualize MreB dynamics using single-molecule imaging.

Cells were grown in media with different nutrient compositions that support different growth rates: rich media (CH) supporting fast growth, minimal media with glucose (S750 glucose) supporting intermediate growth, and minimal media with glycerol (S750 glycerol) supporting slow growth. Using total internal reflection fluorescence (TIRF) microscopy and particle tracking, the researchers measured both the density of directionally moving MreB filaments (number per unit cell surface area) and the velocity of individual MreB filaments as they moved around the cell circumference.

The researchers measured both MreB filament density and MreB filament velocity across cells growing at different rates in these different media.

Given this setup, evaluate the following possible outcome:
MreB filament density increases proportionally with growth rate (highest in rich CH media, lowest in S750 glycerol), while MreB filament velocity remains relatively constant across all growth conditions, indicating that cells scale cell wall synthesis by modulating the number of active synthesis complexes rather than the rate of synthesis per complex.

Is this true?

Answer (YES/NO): YES